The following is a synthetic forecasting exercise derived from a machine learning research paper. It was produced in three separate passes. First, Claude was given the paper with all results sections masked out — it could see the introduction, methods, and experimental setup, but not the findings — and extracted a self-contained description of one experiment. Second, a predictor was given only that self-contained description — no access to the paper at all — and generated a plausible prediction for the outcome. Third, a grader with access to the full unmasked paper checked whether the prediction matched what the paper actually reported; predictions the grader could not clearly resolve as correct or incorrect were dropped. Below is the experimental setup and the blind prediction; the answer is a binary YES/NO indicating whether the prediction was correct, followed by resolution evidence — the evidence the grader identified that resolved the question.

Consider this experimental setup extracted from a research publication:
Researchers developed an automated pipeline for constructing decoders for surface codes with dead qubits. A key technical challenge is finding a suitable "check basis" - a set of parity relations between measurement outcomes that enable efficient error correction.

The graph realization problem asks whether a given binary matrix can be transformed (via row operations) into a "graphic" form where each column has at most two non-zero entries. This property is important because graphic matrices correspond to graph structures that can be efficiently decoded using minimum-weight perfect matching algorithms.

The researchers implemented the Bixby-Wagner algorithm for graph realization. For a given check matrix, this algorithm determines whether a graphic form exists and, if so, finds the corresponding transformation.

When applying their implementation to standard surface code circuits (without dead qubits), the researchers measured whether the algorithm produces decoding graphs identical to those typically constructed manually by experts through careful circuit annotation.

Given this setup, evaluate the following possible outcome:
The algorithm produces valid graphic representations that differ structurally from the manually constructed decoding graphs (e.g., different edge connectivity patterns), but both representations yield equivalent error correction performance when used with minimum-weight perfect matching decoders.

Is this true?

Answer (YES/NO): YES